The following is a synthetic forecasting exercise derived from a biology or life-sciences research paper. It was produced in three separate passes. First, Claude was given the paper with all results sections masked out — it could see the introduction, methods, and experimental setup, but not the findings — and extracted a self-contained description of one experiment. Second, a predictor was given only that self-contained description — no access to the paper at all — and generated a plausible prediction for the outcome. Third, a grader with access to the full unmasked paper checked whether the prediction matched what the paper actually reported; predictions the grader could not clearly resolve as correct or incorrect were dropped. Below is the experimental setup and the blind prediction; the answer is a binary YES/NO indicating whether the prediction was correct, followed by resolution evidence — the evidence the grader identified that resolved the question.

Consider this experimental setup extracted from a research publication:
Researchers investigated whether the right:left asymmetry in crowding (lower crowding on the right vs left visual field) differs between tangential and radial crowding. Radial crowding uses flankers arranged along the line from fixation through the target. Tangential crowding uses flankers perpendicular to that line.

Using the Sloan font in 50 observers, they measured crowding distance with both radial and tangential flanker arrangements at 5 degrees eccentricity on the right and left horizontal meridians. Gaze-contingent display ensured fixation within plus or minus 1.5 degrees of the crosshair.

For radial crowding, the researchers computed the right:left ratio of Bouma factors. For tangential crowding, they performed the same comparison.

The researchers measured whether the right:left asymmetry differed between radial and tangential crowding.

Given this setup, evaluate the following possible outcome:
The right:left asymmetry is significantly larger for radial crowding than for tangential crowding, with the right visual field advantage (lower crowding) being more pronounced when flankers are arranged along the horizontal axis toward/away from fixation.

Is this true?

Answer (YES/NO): YES